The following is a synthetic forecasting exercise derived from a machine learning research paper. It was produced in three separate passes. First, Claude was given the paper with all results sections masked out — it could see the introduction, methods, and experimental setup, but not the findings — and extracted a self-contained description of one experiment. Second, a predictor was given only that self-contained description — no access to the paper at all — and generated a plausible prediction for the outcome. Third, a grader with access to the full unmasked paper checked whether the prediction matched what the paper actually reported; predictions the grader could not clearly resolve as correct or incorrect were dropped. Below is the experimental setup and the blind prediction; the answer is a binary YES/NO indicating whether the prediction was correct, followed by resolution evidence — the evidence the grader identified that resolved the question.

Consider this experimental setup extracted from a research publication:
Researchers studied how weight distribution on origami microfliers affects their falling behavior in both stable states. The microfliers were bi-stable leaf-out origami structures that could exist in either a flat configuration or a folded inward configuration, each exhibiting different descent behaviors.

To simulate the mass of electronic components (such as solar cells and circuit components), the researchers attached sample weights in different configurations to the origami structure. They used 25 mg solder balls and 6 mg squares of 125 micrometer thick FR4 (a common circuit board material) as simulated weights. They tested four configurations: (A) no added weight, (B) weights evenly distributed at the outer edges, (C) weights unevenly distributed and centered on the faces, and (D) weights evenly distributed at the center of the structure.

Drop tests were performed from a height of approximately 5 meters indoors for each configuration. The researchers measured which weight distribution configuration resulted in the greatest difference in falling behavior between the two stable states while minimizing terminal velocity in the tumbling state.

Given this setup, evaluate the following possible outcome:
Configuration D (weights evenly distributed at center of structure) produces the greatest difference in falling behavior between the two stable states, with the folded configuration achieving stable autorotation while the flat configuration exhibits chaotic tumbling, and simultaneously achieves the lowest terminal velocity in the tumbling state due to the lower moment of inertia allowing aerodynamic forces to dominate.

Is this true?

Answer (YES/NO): NO